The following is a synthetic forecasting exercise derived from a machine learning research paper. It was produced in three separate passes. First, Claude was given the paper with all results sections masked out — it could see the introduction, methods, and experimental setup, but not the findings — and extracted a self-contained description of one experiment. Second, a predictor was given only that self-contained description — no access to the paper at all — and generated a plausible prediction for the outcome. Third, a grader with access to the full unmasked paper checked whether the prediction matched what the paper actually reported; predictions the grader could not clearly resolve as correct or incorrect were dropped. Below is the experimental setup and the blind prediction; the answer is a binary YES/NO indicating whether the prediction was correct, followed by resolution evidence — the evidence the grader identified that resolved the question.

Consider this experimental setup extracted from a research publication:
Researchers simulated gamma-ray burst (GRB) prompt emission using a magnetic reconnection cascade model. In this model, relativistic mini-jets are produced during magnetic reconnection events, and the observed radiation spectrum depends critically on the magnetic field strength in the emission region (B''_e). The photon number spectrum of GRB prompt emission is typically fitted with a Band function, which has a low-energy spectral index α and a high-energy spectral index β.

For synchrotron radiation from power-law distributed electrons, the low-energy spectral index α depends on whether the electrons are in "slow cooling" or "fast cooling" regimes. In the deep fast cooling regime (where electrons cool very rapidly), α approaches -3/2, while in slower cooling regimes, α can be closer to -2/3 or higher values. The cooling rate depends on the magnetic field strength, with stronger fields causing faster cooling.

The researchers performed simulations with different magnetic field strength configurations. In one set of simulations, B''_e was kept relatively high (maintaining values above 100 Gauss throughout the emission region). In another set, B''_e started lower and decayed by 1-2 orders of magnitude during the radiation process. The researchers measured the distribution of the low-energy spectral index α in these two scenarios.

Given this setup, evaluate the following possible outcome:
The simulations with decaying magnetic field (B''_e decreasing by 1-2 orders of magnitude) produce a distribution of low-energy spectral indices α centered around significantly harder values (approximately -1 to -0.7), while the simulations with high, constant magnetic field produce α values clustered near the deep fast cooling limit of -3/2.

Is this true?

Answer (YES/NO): YES